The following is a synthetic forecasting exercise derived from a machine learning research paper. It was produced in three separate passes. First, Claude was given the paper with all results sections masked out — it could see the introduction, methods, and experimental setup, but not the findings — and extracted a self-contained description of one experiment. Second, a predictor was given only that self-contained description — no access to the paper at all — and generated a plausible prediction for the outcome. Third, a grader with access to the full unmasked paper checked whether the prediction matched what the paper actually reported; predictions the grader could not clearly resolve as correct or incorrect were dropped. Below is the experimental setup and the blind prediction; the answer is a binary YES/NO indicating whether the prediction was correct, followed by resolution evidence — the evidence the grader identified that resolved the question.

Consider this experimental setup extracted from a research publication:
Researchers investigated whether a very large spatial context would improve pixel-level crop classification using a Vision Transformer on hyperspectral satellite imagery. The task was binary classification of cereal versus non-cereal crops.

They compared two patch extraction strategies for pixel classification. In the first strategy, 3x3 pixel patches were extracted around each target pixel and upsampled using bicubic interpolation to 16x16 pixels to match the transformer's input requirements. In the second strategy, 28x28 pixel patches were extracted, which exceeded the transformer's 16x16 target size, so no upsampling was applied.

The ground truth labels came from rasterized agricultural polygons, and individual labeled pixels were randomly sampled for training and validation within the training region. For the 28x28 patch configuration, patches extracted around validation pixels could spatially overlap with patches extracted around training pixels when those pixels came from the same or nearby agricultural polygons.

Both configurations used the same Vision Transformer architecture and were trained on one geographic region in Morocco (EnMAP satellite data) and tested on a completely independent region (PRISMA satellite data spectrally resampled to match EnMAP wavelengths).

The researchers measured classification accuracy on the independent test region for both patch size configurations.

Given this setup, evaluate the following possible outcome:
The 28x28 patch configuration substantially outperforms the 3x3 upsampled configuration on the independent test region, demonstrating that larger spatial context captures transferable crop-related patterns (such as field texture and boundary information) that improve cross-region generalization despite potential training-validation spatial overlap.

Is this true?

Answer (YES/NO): NO